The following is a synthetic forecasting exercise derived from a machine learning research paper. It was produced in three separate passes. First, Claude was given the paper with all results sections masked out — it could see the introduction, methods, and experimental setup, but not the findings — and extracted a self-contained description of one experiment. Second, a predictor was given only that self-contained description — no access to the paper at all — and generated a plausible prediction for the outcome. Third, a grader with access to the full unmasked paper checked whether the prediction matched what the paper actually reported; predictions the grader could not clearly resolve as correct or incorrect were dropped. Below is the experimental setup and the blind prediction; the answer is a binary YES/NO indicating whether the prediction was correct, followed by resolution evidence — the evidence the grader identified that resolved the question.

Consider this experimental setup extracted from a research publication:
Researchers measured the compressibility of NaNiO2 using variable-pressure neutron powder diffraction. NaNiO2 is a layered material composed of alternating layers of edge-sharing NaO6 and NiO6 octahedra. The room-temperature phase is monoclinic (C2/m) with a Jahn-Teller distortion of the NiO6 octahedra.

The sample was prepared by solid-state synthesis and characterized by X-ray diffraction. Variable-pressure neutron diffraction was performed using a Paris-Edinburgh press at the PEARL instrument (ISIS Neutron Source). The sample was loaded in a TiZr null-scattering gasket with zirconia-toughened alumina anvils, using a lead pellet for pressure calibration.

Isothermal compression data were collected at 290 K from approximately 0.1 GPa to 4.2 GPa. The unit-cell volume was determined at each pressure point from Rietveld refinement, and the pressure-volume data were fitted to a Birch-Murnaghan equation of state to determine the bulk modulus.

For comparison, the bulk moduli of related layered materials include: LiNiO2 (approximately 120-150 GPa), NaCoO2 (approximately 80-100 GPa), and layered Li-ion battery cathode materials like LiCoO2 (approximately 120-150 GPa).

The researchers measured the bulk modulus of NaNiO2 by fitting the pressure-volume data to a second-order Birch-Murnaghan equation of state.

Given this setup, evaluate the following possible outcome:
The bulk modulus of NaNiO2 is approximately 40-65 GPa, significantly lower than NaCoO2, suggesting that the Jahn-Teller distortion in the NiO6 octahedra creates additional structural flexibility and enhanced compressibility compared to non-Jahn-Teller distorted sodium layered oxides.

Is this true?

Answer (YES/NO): NO